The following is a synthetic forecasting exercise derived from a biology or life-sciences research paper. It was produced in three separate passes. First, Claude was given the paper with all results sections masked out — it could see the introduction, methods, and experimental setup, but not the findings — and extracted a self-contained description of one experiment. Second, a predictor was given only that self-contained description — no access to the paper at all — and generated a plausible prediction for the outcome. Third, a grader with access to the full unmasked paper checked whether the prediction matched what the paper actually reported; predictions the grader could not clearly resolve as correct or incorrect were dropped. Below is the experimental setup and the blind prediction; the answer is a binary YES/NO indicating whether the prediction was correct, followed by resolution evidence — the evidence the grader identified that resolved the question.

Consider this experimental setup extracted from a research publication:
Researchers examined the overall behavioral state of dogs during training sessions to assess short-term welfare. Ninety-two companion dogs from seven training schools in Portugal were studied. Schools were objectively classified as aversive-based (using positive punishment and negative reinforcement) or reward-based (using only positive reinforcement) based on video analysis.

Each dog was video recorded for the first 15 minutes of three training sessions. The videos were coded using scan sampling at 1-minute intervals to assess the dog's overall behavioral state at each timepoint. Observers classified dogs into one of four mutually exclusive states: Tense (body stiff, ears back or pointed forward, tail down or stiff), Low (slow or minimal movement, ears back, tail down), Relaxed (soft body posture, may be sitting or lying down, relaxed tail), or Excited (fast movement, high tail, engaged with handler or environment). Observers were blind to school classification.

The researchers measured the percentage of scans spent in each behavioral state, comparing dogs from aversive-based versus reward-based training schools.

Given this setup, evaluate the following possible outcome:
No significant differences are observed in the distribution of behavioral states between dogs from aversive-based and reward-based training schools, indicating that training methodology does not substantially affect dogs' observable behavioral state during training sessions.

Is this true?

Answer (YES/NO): NO